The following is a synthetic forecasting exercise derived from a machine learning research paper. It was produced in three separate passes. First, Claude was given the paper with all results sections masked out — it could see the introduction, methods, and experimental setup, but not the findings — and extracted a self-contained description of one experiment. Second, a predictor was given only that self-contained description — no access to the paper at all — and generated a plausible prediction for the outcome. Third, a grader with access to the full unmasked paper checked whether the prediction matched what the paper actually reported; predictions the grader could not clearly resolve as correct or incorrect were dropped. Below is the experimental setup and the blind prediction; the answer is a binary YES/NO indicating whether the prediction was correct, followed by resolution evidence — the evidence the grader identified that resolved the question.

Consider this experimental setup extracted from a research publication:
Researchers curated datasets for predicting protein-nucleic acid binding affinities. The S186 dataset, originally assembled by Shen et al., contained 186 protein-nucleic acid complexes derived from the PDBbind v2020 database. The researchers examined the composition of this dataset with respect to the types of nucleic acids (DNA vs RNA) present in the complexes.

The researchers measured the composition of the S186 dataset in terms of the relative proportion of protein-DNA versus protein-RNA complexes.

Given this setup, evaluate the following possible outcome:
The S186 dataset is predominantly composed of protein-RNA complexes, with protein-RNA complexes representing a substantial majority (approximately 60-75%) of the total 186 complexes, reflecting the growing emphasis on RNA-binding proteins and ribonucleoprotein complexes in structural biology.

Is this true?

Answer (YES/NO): NO